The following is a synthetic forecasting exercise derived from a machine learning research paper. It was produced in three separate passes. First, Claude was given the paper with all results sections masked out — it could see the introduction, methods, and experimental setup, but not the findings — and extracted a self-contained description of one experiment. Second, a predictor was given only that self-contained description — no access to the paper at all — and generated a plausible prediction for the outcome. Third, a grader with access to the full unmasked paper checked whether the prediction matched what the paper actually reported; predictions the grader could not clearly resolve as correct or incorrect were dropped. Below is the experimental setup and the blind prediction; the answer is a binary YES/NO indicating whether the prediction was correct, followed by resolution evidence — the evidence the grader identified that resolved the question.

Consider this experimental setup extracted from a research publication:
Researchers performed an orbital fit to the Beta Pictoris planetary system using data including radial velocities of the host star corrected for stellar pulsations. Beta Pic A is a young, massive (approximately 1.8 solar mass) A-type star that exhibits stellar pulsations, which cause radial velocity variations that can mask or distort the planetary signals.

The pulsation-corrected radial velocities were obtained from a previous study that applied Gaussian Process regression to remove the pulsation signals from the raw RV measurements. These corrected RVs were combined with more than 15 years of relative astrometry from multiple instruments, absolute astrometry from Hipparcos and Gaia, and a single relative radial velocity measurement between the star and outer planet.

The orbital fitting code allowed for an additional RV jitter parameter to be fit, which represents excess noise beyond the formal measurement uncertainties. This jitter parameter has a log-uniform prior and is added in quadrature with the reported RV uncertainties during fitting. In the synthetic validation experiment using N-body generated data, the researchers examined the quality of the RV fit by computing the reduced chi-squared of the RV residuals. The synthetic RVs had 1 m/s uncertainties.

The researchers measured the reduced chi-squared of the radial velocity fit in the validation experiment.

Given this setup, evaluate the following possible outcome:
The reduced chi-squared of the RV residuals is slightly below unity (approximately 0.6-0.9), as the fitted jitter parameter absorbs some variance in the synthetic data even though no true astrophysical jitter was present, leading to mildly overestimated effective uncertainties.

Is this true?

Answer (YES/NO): NO